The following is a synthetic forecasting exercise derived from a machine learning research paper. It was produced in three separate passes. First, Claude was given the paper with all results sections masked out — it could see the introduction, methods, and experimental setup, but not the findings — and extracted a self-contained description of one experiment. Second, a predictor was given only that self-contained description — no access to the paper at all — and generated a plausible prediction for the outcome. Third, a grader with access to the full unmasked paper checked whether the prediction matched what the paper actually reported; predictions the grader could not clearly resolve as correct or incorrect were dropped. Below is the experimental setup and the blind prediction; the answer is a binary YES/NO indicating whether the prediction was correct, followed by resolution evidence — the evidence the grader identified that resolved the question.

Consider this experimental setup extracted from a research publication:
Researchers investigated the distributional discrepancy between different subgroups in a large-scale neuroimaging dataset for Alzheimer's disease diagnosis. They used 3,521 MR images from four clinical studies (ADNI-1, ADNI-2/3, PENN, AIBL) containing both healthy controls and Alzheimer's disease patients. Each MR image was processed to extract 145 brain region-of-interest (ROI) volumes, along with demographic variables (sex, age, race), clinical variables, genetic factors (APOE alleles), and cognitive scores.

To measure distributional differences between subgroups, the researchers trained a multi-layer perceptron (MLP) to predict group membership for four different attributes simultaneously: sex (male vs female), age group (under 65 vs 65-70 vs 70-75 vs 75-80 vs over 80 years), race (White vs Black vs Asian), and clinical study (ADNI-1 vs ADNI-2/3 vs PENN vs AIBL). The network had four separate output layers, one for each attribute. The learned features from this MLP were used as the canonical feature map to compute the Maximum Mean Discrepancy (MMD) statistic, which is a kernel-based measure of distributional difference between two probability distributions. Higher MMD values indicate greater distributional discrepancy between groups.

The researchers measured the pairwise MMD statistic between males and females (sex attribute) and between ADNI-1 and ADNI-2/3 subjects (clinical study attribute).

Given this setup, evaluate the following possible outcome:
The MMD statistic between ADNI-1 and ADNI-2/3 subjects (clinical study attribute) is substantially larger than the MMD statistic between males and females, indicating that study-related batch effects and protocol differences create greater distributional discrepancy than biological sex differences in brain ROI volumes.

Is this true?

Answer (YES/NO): NO